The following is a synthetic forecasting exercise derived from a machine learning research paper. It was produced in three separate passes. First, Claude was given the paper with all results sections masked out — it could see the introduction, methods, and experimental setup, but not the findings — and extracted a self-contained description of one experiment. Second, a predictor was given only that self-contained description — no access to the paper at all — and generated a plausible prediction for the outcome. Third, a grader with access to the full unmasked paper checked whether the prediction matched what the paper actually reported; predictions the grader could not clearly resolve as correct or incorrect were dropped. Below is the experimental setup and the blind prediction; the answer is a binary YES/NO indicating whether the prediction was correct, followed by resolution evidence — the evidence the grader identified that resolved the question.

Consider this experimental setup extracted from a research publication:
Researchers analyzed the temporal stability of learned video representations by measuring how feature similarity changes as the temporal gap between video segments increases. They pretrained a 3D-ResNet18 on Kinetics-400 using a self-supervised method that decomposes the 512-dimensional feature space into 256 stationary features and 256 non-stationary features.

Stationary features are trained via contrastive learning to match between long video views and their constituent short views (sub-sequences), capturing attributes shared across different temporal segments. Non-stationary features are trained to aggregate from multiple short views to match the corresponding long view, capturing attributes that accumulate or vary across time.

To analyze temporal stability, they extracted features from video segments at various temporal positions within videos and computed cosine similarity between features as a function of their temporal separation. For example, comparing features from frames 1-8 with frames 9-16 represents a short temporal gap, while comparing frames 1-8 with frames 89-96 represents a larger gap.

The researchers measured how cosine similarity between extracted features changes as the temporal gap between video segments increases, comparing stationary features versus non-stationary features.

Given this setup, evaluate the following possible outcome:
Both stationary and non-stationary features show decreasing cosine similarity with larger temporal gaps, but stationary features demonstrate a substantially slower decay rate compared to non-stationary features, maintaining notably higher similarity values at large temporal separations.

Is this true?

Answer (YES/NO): NO